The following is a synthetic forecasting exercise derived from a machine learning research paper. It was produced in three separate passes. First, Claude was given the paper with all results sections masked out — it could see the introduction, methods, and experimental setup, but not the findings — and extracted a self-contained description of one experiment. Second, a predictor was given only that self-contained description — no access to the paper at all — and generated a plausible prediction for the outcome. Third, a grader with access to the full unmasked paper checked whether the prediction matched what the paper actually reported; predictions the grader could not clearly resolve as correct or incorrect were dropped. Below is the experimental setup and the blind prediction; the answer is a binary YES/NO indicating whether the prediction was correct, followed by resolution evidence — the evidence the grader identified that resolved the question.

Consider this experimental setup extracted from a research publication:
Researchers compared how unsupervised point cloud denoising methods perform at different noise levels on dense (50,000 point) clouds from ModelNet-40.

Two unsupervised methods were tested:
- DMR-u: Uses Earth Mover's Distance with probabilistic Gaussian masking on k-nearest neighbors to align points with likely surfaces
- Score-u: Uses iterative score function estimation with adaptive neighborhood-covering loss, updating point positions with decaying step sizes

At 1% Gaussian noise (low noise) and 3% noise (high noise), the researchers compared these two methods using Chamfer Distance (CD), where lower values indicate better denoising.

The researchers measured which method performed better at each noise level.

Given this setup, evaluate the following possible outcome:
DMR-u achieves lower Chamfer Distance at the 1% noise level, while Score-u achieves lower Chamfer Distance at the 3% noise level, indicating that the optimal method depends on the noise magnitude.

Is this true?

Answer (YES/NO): NO